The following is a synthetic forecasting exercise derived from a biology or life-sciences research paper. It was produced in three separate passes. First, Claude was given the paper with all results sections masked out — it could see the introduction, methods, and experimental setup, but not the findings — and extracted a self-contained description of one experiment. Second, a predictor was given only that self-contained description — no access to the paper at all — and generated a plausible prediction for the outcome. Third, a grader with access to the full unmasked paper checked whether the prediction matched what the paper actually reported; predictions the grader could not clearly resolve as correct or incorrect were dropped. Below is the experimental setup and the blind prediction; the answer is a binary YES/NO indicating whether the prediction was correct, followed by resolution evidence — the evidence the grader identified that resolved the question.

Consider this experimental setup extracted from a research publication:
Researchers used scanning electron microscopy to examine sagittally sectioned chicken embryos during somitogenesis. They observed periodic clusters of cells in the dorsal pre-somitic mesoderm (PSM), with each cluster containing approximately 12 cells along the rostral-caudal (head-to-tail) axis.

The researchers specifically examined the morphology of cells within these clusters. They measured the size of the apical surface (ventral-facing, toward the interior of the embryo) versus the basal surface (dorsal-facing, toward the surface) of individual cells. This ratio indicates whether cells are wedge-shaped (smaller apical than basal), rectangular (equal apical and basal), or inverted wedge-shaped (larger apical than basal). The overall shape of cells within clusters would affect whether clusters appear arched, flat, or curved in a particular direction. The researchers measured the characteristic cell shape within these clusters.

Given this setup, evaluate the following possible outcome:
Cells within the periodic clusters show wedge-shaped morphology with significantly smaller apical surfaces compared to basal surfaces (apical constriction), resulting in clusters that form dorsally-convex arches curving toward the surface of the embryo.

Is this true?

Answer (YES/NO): YES